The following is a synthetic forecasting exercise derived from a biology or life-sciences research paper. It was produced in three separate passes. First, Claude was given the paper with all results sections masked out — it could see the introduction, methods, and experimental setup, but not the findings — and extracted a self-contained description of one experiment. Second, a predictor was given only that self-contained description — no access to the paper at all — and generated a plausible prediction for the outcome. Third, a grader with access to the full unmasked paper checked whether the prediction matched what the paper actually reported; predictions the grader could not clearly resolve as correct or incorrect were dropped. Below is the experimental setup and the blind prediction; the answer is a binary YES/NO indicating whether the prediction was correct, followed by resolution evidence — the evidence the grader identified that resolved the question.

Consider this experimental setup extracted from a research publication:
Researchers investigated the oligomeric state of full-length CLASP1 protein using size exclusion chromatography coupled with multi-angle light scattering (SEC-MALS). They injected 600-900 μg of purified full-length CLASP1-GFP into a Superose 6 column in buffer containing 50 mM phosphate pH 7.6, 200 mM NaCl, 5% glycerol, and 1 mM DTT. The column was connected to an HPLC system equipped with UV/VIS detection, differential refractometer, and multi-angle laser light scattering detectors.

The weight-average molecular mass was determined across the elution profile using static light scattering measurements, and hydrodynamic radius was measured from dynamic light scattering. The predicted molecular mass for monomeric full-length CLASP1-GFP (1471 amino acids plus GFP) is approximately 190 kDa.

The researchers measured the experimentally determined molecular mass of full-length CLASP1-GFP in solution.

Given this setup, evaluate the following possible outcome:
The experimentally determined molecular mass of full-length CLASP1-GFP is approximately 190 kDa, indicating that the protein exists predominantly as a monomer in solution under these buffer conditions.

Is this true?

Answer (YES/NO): YES